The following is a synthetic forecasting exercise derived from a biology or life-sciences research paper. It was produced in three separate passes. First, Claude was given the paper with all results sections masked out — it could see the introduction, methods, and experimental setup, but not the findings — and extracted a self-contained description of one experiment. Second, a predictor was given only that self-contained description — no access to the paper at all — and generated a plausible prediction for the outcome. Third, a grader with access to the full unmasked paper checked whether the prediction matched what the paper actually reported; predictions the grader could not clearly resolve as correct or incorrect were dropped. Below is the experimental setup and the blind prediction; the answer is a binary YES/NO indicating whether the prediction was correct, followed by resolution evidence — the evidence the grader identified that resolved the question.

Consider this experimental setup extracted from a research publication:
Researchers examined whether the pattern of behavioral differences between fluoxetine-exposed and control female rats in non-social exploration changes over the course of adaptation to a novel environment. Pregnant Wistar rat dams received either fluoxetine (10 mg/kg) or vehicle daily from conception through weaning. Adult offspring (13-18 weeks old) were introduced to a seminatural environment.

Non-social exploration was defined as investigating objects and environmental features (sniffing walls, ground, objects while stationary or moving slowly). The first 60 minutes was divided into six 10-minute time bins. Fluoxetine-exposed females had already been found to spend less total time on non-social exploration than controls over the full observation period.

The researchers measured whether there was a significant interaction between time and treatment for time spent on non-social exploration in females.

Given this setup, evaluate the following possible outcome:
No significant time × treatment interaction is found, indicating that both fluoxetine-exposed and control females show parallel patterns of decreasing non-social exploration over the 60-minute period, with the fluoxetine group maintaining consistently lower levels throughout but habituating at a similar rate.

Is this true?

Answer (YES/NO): YES